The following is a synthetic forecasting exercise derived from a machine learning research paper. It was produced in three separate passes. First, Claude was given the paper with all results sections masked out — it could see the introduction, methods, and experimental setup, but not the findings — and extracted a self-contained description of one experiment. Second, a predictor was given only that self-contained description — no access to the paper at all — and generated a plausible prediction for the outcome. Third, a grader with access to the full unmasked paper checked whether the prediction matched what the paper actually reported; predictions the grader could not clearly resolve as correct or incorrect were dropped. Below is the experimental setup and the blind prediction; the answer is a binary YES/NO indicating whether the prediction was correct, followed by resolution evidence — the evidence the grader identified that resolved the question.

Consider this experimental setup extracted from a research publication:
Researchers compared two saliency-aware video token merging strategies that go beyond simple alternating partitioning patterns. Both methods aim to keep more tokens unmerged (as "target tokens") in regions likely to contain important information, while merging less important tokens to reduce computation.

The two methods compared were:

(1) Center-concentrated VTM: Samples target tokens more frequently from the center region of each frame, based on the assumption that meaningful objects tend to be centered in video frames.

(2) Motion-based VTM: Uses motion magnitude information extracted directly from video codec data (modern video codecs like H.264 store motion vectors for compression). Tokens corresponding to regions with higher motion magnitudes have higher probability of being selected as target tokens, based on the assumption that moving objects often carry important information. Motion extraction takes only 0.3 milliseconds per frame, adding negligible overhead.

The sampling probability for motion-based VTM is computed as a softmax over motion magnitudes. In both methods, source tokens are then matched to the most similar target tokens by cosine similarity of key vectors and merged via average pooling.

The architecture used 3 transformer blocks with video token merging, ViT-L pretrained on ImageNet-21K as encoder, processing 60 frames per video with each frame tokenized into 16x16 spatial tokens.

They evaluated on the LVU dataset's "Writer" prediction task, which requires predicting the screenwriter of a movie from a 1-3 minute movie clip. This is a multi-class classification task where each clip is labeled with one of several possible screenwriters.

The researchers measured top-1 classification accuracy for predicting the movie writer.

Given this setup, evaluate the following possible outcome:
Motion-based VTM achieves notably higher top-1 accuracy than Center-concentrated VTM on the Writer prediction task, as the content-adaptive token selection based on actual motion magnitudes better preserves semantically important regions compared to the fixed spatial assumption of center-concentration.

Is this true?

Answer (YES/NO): YES